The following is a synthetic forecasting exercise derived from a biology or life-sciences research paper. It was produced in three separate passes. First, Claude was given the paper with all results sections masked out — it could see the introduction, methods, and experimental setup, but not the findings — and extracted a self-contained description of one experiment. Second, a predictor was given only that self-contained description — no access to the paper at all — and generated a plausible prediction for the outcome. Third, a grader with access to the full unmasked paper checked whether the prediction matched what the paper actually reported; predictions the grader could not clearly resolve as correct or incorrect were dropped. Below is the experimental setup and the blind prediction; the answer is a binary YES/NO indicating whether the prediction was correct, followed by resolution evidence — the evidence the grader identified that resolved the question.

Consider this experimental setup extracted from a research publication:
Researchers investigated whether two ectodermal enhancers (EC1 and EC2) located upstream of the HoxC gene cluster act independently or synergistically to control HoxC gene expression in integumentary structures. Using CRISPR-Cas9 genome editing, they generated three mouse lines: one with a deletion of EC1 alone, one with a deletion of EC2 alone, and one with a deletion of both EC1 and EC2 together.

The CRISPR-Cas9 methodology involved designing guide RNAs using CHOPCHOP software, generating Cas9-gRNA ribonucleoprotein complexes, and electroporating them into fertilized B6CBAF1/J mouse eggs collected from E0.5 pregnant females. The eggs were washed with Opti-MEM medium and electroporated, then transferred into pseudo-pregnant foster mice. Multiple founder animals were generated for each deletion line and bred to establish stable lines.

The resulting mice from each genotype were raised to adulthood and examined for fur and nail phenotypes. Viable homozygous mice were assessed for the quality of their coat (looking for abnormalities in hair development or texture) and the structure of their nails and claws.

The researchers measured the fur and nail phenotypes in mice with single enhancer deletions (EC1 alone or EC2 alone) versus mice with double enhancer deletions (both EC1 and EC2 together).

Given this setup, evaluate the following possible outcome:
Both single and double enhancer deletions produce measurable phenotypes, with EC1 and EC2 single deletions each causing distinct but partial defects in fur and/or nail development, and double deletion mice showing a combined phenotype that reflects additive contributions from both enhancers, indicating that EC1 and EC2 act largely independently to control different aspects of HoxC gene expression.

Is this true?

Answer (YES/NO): NO